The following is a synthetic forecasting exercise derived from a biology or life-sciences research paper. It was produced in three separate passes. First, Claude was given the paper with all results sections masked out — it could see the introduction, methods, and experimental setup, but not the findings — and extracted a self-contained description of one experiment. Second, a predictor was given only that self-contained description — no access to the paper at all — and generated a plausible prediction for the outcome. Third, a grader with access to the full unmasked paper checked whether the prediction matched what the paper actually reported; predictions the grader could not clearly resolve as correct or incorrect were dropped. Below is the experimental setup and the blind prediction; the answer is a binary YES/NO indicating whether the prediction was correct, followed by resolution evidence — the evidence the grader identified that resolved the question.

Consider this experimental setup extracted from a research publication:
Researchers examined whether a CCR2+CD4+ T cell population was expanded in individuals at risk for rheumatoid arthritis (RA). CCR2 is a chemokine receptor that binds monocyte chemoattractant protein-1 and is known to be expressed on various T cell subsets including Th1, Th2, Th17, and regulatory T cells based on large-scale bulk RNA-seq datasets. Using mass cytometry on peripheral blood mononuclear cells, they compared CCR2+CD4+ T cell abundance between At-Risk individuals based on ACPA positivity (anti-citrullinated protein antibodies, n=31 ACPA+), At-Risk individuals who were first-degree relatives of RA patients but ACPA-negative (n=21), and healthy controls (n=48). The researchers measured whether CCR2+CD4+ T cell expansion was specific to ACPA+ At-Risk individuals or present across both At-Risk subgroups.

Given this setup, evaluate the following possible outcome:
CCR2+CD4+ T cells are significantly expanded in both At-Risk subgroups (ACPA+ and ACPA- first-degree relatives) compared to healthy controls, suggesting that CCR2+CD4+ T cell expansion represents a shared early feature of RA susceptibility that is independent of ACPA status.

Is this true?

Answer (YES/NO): NO